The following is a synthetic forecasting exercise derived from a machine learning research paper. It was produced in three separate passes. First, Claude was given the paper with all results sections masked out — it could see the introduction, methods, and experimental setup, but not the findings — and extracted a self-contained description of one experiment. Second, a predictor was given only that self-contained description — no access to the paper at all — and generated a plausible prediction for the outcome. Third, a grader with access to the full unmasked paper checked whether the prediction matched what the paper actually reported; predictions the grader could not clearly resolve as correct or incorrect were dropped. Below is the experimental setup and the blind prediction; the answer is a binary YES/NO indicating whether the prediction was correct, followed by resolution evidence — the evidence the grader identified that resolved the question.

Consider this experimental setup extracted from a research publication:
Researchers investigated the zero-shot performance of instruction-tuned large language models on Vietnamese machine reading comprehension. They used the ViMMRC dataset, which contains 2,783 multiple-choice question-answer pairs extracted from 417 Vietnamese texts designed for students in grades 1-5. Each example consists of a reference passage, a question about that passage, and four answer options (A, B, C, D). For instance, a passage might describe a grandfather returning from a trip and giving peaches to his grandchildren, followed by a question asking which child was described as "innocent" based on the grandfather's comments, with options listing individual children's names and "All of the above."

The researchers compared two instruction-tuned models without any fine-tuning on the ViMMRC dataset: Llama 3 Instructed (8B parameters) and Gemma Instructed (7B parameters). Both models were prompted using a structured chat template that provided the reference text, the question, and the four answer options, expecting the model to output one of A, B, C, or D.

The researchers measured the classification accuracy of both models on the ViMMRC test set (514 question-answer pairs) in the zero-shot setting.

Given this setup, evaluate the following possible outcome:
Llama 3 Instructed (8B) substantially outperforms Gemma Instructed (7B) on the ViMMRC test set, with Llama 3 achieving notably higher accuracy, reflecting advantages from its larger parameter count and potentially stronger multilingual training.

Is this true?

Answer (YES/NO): NO